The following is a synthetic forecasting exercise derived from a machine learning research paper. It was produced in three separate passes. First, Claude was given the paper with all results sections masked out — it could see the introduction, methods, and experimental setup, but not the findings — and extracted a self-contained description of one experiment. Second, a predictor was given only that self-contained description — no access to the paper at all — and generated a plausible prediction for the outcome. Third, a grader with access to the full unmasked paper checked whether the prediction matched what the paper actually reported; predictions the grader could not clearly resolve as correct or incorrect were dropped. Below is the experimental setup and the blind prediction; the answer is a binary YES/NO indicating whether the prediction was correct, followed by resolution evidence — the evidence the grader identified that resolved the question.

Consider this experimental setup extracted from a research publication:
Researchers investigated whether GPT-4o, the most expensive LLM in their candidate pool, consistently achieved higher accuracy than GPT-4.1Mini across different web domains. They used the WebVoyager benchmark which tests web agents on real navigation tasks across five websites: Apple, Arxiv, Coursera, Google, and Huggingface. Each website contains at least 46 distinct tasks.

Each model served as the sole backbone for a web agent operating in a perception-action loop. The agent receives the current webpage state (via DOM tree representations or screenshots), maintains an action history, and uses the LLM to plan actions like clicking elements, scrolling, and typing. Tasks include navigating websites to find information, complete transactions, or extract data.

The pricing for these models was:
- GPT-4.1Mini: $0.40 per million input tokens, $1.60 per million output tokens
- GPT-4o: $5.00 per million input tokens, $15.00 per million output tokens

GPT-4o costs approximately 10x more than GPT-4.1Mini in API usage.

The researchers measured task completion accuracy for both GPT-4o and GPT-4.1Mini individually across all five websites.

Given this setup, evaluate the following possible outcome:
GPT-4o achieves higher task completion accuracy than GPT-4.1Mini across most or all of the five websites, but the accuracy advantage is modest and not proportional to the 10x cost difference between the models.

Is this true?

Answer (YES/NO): YES